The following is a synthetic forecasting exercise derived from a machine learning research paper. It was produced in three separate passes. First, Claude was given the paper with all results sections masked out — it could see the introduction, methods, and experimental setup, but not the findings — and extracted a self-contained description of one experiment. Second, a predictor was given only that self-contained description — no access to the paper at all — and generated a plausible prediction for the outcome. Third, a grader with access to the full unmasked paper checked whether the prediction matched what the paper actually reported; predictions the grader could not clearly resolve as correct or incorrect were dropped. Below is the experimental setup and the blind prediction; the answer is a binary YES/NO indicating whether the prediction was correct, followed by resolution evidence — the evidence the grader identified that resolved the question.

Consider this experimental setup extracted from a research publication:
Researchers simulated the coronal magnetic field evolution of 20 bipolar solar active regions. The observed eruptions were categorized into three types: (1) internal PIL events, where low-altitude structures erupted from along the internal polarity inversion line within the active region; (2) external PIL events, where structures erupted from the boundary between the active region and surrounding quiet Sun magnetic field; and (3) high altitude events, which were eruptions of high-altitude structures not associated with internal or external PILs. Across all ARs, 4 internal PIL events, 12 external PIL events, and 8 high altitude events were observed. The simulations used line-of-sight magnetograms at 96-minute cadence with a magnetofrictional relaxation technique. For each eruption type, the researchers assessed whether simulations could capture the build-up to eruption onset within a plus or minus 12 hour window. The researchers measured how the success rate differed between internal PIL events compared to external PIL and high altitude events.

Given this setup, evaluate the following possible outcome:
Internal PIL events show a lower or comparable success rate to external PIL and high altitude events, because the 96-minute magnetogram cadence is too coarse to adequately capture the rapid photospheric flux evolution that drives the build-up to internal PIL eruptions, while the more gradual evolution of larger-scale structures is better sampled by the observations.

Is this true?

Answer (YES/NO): NO